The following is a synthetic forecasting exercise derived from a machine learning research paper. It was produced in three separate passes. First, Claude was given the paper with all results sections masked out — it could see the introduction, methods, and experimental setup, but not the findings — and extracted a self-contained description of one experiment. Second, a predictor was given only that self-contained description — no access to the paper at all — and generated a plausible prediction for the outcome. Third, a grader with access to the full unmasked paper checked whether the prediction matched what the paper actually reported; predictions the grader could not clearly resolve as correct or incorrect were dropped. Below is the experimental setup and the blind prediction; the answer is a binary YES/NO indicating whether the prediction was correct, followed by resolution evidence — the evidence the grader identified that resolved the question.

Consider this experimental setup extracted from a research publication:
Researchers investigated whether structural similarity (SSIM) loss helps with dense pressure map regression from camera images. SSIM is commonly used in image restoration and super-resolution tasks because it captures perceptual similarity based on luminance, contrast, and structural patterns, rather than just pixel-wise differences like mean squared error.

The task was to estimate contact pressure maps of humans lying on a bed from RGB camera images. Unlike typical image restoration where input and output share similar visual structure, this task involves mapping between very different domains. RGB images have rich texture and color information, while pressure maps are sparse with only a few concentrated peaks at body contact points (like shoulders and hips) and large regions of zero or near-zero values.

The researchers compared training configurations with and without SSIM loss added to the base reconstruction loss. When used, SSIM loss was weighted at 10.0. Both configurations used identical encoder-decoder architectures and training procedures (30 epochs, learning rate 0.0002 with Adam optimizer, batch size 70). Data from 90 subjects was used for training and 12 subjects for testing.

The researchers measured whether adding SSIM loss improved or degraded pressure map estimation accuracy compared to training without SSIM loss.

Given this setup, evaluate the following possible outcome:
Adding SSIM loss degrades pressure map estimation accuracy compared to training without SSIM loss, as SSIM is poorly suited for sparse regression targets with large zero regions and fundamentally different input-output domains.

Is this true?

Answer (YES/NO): YES